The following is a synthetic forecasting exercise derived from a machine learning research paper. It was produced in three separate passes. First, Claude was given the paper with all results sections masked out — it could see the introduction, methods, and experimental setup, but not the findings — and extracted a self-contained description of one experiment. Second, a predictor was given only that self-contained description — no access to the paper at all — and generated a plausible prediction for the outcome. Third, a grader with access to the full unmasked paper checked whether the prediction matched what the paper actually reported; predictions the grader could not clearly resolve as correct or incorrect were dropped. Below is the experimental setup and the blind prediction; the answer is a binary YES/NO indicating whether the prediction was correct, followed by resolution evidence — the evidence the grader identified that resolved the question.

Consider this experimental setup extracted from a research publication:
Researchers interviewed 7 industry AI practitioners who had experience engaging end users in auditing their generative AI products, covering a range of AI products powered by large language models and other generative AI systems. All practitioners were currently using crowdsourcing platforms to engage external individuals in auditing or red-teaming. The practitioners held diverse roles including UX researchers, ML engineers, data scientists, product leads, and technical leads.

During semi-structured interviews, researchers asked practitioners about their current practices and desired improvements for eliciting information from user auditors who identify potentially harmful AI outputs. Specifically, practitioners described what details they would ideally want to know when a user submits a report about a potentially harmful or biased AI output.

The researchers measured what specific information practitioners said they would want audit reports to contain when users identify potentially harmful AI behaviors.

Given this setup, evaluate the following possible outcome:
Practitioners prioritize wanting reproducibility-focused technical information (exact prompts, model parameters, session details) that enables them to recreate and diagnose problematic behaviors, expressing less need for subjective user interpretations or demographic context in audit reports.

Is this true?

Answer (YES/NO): NO